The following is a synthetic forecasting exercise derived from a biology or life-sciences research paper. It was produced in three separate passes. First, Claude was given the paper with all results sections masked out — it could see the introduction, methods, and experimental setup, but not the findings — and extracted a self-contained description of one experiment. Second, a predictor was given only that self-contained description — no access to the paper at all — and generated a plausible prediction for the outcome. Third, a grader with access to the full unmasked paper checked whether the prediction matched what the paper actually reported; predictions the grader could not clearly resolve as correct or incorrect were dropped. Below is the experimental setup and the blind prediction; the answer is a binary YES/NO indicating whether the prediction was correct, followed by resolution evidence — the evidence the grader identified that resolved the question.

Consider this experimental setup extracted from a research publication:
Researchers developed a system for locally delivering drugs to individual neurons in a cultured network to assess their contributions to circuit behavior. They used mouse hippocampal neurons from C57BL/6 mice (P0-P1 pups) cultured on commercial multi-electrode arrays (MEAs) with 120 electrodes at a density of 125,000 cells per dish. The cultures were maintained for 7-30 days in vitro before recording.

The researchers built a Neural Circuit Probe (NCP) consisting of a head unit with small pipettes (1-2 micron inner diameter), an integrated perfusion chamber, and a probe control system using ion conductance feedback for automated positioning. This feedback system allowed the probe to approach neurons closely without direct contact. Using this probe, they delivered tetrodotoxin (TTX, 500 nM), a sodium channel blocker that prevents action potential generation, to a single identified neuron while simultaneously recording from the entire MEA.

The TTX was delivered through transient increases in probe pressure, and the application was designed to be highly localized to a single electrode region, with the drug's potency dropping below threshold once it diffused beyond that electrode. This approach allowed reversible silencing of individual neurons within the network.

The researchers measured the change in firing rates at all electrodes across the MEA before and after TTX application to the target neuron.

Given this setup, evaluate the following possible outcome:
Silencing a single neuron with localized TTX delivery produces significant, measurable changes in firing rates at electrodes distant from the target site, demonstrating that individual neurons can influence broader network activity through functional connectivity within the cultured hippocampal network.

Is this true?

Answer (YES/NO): YES